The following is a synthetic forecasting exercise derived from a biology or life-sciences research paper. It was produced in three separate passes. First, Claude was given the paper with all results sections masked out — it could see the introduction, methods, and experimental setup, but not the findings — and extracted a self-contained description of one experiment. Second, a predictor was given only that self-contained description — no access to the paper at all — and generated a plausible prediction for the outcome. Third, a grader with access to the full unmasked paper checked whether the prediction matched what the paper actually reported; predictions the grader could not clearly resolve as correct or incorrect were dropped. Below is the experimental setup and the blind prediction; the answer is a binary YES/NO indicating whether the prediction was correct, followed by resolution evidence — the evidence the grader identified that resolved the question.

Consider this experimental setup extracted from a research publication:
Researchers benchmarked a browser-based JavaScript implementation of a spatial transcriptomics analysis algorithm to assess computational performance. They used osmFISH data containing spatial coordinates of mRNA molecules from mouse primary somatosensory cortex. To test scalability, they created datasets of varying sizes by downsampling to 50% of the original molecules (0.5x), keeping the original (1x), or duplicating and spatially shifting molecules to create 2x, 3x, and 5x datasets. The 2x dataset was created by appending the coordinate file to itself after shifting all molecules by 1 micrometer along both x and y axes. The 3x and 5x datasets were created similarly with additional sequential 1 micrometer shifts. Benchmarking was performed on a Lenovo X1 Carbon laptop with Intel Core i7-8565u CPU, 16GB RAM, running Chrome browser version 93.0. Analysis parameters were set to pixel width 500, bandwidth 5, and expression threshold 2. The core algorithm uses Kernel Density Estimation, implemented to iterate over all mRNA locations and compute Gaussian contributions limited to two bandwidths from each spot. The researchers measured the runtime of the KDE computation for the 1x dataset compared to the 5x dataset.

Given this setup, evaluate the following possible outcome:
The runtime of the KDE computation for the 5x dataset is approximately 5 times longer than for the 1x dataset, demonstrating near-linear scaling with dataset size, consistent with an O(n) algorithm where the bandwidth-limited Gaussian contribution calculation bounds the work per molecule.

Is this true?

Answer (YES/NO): YES